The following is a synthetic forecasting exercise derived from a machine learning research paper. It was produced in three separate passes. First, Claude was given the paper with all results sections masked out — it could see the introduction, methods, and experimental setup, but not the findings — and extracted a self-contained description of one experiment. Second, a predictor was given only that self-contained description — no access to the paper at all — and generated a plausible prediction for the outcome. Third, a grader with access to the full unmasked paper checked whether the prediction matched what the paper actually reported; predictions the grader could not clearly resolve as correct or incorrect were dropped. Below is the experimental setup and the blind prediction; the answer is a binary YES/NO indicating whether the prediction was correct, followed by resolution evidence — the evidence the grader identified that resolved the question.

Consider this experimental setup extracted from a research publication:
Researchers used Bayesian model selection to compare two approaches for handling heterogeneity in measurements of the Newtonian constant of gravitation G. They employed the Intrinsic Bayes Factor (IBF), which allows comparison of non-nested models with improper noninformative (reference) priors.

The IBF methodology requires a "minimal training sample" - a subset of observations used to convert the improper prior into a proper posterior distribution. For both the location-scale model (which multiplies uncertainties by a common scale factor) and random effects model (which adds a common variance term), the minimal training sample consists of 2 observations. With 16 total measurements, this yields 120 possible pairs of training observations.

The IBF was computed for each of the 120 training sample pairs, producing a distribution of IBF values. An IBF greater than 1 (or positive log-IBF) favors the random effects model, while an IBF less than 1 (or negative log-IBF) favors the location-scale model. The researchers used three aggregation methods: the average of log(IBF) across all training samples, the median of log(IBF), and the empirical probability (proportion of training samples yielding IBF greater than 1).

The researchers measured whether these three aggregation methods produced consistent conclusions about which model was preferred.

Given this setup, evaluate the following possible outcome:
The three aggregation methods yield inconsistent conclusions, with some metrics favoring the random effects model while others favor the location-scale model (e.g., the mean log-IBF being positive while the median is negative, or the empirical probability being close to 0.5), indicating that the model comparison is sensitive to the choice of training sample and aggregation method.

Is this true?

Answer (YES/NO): NO